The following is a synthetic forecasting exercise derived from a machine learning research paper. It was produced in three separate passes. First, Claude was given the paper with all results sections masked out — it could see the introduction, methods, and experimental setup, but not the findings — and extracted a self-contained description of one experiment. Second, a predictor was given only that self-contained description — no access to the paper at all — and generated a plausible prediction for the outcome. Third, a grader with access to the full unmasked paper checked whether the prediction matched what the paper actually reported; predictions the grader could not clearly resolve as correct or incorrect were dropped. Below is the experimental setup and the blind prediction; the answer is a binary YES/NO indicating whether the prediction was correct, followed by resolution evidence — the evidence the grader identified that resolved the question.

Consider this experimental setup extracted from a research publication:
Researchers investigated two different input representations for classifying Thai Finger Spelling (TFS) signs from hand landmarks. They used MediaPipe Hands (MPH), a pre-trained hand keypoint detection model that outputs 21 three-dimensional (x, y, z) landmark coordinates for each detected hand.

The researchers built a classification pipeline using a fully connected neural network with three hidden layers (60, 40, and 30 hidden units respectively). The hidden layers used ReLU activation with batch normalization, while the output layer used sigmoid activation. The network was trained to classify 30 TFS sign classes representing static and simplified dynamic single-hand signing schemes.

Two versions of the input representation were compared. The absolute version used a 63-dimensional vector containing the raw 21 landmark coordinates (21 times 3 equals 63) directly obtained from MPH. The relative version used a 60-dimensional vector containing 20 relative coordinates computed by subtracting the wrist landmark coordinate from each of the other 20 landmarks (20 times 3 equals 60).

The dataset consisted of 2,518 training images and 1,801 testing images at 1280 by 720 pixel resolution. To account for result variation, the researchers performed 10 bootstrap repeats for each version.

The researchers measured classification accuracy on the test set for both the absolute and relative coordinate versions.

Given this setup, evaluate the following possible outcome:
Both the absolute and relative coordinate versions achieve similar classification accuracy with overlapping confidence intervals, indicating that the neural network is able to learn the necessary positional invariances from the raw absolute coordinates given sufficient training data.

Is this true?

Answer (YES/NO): NO